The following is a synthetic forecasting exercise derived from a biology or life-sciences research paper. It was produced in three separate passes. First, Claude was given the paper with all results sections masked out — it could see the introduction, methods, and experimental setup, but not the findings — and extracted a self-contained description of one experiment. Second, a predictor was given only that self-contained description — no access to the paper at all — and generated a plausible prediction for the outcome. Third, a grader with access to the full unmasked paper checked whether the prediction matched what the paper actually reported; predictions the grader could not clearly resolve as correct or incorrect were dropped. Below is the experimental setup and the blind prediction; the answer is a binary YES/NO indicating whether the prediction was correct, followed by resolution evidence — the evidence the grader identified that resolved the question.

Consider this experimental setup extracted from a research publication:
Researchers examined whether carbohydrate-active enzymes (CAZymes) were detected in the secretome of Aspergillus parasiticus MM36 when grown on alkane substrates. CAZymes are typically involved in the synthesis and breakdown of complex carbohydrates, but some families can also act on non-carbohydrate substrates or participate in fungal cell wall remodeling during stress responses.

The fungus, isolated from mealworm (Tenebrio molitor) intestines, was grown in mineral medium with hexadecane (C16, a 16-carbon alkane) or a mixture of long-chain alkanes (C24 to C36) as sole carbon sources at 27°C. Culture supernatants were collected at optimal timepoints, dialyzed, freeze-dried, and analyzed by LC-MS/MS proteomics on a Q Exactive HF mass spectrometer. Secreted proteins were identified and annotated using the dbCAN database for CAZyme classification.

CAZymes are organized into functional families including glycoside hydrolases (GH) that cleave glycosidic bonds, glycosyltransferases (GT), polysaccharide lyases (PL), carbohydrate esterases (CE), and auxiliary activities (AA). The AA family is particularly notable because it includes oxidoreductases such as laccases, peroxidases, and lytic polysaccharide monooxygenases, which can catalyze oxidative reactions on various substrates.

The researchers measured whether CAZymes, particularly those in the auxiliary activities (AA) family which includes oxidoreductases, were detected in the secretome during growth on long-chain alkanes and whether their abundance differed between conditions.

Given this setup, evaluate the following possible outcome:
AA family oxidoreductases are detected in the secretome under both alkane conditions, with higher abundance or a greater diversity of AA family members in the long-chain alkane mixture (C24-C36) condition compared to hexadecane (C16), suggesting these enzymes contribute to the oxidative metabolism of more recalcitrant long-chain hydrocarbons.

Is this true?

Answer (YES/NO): YES